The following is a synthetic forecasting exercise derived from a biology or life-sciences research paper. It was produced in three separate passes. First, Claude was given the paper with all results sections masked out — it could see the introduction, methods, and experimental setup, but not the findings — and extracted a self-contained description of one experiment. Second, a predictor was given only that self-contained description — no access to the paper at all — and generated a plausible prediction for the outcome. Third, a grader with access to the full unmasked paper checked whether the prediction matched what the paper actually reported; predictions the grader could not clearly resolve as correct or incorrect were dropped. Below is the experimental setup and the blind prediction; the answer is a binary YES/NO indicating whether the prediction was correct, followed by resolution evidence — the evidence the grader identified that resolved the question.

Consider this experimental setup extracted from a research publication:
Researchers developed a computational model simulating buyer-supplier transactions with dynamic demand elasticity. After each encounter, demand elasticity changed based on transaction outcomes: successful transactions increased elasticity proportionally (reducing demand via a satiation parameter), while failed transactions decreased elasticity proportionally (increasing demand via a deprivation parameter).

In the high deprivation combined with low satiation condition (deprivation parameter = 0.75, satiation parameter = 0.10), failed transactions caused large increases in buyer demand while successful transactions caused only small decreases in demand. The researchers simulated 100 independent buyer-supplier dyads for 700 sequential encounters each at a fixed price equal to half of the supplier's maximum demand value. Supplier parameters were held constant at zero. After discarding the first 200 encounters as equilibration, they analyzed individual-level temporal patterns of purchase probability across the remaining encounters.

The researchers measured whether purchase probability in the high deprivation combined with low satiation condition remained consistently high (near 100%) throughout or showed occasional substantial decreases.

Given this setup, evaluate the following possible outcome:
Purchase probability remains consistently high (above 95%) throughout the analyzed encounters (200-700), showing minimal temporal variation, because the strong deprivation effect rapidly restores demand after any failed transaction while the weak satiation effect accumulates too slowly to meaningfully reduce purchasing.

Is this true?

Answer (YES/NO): NO